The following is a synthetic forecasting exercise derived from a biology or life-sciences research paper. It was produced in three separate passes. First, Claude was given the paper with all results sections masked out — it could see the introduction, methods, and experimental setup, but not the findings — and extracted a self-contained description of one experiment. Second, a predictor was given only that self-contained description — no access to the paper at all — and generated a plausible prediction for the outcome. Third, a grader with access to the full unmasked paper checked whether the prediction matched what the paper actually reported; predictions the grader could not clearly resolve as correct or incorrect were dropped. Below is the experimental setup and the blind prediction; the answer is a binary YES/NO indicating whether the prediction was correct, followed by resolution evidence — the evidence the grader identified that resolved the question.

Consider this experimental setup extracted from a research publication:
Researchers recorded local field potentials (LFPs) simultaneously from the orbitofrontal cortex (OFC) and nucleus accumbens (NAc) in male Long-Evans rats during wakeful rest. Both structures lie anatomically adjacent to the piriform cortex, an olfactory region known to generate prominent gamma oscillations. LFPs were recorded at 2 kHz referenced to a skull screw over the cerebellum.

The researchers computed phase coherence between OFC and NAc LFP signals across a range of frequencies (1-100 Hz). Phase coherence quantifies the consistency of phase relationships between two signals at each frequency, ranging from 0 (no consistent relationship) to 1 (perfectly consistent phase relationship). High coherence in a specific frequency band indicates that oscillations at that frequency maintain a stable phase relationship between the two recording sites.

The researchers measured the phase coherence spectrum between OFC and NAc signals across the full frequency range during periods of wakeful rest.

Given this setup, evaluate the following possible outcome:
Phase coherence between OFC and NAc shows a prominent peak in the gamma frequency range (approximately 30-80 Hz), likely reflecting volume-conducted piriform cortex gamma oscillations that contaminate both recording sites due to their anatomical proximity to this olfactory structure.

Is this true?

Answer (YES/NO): YES